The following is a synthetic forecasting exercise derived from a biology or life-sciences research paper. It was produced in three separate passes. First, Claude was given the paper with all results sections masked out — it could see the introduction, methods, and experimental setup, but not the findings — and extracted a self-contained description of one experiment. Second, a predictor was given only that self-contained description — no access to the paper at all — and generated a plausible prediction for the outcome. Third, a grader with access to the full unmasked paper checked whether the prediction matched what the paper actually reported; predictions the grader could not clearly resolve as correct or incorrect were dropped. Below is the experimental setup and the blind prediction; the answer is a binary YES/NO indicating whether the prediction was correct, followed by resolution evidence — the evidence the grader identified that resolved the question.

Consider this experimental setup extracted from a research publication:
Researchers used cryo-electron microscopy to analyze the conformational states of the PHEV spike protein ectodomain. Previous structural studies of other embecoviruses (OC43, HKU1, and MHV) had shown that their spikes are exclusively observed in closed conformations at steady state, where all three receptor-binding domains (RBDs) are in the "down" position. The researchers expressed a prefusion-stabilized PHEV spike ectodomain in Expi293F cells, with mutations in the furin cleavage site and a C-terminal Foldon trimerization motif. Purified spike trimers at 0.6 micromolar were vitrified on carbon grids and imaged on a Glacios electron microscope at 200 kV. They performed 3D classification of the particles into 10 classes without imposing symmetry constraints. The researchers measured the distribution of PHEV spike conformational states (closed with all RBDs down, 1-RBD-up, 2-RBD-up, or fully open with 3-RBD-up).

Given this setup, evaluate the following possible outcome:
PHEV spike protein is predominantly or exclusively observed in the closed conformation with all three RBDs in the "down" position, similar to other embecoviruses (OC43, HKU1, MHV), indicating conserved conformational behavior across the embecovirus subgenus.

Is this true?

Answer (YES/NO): NO